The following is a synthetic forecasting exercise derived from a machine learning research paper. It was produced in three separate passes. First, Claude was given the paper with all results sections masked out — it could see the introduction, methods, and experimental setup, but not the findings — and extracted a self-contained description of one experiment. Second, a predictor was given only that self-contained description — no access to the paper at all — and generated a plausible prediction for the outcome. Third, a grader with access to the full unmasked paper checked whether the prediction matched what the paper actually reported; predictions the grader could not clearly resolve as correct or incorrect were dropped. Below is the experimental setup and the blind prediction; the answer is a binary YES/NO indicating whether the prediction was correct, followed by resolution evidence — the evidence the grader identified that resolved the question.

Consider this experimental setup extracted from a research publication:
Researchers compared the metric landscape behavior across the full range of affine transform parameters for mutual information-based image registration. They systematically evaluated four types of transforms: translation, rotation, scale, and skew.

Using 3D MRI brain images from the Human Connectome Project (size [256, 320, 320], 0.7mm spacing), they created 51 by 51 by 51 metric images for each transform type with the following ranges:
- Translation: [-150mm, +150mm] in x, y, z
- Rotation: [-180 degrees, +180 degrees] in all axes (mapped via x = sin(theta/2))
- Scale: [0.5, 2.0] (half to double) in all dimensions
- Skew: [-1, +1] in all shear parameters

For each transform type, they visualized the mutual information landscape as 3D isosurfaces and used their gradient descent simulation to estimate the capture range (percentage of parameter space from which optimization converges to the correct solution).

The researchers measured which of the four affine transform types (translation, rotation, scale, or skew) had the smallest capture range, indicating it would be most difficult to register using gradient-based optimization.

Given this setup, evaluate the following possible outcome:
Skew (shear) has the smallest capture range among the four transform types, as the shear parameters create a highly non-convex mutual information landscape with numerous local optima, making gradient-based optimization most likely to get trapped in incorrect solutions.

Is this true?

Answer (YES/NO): NO